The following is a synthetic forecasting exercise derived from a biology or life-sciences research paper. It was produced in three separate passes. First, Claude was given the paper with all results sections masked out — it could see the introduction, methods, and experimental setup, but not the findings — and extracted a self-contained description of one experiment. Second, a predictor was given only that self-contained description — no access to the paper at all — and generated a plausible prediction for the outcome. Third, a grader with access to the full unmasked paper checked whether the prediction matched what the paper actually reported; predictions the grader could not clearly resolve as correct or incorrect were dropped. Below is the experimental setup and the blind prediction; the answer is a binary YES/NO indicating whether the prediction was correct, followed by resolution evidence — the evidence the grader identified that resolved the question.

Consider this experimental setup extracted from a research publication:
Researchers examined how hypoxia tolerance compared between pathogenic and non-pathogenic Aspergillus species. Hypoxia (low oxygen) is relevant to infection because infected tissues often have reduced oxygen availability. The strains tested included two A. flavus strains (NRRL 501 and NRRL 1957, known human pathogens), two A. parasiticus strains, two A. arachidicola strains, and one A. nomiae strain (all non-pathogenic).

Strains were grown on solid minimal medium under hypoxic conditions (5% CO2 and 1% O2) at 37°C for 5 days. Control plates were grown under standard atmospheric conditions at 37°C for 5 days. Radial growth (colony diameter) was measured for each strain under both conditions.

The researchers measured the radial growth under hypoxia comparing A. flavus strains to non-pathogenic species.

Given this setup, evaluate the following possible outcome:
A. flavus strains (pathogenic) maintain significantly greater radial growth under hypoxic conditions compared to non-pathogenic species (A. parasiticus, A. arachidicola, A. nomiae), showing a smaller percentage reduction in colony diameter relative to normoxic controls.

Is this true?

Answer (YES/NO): NO